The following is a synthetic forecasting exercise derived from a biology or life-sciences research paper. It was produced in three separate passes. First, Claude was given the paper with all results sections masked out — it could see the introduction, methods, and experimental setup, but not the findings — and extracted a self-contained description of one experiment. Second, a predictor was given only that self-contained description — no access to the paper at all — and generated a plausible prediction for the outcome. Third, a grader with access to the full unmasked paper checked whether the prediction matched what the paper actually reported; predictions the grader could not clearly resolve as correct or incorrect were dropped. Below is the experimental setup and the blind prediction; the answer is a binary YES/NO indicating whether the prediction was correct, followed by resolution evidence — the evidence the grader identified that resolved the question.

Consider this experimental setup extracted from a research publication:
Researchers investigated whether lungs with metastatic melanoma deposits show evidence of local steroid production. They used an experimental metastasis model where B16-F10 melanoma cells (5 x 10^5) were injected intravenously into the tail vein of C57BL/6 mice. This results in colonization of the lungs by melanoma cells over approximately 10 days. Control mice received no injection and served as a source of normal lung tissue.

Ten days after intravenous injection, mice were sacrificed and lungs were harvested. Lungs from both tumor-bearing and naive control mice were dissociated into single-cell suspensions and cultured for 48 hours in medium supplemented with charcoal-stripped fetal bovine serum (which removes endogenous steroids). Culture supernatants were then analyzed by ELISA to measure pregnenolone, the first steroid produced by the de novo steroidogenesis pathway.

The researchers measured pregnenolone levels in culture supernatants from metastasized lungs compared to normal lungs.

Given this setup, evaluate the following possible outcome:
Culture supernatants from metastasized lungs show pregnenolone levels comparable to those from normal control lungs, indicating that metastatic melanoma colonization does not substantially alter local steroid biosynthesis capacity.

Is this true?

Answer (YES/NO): NO